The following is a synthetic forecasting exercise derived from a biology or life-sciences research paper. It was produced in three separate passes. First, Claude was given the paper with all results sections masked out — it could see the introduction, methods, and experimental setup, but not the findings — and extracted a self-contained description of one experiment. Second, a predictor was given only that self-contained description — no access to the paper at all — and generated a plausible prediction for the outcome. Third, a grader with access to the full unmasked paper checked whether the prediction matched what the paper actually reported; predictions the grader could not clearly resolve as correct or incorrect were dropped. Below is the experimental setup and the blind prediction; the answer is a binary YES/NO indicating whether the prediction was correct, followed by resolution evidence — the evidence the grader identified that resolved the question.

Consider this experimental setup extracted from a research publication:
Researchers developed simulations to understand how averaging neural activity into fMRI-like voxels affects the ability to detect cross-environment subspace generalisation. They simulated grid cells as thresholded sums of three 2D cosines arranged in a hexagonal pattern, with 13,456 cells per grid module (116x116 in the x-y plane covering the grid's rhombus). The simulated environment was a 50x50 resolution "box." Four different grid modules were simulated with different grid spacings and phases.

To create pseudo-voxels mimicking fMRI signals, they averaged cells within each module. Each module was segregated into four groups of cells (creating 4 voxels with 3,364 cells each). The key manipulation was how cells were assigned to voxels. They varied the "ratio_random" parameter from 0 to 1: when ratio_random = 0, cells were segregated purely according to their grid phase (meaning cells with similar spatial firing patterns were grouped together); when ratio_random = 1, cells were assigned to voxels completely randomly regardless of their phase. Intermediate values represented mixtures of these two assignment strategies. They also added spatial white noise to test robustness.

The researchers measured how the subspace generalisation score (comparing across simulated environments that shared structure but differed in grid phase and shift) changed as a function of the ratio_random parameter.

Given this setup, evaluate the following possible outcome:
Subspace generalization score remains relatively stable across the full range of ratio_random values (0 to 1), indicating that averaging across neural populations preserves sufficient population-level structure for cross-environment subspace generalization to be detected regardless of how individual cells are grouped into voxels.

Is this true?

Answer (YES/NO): NO